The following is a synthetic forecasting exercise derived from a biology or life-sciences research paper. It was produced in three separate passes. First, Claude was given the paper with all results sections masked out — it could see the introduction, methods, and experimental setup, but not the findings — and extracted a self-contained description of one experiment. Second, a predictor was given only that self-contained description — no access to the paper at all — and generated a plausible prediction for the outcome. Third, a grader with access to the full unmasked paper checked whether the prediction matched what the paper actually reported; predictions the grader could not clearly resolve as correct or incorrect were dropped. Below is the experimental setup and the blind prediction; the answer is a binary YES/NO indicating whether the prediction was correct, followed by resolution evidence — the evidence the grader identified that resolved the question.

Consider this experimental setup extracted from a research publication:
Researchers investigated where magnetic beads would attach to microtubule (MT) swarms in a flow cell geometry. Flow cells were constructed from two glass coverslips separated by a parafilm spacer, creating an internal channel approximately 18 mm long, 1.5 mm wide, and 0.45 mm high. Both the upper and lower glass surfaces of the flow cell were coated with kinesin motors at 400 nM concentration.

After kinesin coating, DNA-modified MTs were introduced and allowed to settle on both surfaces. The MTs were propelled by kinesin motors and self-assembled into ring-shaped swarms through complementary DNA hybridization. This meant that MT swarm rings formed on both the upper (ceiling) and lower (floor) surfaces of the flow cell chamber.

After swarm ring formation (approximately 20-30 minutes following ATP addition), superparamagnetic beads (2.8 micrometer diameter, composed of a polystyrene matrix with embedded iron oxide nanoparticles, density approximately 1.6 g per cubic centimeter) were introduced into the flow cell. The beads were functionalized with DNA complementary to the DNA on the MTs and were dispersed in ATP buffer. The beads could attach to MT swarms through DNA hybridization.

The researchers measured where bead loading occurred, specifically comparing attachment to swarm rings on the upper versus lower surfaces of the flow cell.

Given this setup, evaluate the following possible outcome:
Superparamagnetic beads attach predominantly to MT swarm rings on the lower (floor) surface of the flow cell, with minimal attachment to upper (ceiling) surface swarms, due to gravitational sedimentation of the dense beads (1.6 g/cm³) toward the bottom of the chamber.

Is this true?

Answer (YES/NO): YES